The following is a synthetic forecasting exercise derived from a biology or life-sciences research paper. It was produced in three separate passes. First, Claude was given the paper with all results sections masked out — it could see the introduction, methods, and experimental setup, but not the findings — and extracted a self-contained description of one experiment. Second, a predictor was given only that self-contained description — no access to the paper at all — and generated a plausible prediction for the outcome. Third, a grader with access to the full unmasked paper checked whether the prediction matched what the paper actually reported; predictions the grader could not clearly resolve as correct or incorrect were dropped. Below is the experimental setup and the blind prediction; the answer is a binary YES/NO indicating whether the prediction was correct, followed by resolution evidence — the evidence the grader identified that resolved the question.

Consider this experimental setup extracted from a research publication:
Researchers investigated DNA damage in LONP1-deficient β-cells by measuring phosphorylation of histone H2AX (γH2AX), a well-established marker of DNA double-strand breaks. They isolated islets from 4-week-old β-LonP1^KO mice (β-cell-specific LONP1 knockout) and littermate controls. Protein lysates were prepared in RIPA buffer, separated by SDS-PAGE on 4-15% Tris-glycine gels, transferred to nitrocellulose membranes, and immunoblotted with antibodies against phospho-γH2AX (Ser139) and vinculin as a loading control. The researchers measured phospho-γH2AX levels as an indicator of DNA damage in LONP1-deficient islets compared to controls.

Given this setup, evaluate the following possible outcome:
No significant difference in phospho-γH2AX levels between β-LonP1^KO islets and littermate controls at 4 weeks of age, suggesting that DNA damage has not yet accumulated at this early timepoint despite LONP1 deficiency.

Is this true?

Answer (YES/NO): YES